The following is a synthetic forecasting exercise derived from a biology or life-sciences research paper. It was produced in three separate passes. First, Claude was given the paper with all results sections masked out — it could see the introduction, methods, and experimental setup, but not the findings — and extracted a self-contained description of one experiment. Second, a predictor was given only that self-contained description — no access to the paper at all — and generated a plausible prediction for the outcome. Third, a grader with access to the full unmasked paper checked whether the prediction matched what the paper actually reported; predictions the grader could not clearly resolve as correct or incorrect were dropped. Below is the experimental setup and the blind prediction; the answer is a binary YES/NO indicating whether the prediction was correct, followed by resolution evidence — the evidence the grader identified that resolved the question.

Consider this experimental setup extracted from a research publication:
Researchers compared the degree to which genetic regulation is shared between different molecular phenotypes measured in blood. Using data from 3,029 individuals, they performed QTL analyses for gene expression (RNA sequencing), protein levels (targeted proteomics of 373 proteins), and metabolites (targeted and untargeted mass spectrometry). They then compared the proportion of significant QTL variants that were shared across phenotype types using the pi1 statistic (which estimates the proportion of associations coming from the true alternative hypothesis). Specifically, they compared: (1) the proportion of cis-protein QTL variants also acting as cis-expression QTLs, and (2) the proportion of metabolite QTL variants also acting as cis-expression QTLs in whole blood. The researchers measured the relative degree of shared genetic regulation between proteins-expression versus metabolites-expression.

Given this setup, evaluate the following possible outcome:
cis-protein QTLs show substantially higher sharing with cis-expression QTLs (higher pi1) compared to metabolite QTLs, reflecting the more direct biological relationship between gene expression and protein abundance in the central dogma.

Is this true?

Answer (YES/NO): YES